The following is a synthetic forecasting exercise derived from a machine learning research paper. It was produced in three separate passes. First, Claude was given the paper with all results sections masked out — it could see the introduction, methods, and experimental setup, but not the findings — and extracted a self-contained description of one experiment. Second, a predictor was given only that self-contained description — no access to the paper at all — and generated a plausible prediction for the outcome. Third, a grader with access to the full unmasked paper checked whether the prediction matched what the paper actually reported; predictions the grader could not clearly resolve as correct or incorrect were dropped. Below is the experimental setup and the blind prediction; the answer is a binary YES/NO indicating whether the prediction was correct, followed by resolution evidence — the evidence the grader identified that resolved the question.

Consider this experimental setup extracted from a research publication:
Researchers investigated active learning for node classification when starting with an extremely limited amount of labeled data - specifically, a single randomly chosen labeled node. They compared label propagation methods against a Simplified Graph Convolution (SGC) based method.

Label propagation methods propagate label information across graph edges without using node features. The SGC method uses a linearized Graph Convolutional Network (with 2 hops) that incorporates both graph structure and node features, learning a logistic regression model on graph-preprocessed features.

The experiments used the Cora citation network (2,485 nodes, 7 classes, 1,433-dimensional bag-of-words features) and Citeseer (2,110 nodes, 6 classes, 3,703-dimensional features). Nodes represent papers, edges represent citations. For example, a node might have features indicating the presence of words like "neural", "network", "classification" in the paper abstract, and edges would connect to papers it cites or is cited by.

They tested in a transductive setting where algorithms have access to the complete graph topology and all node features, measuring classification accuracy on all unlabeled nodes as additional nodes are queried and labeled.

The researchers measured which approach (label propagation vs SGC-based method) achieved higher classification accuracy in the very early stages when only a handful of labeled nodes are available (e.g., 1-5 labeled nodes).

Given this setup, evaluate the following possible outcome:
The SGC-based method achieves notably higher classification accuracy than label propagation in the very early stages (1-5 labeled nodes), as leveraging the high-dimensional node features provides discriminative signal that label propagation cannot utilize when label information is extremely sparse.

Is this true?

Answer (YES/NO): NO